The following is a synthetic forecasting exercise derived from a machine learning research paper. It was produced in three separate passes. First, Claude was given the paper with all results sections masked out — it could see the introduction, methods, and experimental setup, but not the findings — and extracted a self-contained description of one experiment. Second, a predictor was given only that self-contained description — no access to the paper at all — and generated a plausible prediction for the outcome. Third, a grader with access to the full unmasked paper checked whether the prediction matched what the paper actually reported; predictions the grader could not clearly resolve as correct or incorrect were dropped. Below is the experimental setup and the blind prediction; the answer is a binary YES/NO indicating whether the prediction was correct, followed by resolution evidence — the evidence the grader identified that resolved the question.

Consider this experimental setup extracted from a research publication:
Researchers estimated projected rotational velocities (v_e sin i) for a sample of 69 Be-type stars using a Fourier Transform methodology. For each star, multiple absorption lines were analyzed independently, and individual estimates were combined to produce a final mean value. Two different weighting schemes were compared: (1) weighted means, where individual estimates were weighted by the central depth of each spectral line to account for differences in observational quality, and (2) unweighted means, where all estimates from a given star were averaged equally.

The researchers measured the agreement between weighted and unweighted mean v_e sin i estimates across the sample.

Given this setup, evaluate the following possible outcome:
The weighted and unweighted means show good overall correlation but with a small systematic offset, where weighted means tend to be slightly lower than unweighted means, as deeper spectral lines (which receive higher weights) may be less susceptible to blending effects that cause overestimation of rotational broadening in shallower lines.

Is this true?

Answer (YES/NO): NO